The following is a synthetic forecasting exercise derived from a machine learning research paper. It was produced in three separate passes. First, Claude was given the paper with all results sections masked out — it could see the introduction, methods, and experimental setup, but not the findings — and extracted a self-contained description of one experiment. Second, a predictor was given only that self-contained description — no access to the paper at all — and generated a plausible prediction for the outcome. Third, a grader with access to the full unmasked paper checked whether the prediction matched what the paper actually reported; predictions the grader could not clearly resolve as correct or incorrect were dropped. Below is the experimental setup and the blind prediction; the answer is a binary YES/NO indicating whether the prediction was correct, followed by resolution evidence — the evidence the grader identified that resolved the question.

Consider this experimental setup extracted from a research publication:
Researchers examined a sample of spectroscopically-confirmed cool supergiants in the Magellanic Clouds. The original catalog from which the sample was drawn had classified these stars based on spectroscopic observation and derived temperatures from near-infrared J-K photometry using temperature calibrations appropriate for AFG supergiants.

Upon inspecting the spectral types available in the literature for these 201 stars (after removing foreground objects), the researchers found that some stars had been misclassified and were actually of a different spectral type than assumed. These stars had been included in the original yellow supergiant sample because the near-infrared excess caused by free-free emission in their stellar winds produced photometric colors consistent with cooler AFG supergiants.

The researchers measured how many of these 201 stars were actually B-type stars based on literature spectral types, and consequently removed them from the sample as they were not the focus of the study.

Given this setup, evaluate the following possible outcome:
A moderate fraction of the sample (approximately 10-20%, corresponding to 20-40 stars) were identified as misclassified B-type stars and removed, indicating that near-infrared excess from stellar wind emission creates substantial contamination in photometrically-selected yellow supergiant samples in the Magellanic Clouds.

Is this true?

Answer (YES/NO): NO